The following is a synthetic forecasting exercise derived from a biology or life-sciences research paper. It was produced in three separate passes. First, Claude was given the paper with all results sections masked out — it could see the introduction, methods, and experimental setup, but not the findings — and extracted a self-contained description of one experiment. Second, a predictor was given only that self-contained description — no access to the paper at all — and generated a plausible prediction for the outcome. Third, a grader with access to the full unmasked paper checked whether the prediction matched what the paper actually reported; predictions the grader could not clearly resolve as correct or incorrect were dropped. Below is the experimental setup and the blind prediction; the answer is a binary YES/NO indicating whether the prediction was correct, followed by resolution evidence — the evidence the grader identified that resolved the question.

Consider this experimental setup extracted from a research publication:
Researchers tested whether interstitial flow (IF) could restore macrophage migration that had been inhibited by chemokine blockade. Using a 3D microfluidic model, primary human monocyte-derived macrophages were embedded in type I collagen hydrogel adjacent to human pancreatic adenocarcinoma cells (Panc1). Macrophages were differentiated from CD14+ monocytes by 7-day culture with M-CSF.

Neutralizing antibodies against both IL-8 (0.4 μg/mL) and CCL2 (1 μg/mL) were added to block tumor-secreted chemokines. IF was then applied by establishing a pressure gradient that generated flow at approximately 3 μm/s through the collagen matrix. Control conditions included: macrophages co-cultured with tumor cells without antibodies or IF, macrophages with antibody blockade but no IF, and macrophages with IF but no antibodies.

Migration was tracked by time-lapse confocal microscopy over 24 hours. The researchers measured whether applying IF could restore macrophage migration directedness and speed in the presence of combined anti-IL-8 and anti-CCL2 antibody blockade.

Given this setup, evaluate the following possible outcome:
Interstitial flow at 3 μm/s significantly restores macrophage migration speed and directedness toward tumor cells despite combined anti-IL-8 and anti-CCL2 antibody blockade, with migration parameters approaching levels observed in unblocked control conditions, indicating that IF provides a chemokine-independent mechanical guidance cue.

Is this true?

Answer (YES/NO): YES